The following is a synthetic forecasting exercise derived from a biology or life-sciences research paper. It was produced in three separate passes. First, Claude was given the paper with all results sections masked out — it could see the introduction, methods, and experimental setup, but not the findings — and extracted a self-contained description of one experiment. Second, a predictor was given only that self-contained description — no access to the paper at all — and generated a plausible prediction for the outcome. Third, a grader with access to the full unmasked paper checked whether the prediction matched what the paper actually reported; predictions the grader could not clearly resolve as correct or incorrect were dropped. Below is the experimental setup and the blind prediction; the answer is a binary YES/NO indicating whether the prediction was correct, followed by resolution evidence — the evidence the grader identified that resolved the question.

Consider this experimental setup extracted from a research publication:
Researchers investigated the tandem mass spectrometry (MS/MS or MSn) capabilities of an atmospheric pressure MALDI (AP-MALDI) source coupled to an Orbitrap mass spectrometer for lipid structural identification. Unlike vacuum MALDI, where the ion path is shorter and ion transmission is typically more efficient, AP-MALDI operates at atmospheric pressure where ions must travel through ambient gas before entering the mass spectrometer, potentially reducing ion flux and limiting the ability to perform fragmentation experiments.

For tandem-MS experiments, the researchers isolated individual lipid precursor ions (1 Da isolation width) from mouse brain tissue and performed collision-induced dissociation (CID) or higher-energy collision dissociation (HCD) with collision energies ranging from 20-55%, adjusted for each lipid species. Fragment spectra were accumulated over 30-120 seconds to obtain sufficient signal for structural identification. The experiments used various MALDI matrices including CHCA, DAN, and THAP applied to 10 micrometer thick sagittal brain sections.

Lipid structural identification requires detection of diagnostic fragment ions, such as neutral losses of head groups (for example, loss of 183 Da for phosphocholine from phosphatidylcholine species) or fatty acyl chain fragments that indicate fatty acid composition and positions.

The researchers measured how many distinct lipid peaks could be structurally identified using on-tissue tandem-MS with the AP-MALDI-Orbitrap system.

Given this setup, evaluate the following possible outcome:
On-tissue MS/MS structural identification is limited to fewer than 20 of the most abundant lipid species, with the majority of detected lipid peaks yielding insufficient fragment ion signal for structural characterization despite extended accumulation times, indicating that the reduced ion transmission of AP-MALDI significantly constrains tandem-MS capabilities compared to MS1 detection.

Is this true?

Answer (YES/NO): NO